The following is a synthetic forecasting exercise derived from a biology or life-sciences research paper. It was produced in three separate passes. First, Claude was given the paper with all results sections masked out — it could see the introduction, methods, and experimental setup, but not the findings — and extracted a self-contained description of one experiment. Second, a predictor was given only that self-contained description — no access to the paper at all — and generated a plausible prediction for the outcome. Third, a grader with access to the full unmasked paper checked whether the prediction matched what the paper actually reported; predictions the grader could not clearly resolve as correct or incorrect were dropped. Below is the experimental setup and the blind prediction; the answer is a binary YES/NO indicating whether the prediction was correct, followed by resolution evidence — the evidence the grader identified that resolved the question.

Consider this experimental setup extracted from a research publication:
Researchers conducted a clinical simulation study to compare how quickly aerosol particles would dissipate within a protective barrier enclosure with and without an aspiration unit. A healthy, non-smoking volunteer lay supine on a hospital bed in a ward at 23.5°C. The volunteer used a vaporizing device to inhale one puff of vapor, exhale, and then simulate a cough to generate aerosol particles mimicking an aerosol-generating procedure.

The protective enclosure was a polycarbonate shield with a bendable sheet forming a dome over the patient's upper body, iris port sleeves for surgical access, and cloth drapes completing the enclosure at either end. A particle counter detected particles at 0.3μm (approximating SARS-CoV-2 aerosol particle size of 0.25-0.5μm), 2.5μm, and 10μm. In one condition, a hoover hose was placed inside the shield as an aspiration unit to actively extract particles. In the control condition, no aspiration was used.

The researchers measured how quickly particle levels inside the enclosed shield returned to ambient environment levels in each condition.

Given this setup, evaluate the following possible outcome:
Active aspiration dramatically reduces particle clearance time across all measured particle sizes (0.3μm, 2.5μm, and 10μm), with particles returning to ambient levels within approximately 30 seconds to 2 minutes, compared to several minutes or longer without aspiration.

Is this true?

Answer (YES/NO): YES